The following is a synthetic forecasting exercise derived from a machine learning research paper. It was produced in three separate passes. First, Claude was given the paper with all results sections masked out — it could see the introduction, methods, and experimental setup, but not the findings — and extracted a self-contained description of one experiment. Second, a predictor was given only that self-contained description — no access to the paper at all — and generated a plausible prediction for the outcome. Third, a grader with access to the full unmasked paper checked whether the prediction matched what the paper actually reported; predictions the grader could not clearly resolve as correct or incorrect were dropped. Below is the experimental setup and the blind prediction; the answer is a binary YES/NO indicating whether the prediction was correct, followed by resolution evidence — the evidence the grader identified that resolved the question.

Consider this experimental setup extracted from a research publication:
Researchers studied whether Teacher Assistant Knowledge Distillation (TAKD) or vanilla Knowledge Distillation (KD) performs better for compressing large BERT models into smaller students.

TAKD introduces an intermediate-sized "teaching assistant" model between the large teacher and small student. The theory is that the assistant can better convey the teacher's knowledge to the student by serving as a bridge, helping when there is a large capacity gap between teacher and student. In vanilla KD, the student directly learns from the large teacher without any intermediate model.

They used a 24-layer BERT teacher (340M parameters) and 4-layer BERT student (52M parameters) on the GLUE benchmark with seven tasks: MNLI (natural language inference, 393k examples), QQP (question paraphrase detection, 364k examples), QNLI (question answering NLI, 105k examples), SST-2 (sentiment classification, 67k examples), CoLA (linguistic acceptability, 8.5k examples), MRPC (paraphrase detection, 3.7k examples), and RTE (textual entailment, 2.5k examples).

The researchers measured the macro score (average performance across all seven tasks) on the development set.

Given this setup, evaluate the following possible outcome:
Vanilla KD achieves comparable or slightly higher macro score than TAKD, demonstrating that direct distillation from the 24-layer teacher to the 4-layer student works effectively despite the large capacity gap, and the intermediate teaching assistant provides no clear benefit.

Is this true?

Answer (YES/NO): YES